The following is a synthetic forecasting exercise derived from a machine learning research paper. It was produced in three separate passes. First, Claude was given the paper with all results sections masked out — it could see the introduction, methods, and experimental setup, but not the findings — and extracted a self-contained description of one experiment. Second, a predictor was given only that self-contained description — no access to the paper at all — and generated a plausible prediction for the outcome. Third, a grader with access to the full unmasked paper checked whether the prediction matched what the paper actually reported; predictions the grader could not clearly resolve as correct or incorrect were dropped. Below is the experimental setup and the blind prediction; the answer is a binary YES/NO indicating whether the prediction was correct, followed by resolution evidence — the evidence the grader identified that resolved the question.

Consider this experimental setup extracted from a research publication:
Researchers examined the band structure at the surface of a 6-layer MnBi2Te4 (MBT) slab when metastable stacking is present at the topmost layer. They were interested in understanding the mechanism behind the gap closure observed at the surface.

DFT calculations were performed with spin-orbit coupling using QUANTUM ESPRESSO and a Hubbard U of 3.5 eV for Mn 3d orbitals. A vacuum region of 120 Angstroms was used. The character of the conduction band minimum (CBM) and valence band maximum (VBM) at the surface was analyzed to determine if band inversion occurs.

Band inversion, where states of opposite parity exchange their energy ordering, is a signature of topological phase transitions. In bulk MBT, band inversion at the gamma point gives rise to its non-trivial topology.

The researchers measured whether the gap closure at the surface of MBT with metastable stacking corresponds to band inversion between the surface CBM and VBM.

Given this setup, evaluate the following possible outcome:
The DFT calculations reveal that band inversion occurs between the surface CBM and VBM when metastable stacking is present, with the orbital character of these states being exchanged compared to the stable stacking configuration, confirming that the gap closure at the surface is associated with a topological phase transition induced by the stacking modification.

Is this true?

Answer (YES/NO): NO